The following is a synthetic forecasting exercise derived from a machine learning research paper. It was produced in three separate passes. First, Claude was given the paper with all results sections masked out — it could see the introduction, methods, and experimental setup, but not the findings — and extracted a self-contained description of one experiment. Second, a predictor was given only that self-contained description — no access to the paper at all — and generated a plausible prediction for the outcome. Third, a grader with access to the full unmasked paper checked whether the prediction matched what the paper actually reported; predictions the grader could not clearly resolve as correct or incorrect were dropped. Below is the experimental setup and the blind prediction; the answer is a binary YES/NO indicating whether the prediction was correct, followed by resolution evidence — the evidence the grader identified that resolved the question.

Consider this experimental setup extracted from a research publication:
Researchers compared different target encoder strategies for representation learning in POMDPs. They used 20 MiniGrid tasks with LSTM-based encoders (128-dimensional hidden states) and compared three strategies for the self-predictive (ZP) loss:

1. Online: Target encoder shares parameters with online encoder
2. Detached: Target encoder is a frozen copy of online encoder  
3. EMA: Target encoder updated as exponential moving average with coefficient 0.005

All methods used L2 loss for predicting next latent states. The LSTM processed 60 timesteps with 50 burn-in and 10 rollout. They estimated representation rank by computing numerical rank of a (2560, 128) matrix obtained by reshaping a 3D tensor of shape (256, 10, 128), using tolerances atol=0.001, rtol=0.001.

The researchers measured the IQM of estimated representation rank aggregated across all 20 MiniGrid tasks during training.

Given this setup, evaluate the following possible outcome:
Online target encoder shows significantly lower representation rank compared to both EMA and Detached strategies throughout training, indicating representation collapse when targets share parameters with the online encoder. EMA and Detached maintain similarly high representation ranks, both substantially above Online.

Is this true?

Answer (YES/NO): NO